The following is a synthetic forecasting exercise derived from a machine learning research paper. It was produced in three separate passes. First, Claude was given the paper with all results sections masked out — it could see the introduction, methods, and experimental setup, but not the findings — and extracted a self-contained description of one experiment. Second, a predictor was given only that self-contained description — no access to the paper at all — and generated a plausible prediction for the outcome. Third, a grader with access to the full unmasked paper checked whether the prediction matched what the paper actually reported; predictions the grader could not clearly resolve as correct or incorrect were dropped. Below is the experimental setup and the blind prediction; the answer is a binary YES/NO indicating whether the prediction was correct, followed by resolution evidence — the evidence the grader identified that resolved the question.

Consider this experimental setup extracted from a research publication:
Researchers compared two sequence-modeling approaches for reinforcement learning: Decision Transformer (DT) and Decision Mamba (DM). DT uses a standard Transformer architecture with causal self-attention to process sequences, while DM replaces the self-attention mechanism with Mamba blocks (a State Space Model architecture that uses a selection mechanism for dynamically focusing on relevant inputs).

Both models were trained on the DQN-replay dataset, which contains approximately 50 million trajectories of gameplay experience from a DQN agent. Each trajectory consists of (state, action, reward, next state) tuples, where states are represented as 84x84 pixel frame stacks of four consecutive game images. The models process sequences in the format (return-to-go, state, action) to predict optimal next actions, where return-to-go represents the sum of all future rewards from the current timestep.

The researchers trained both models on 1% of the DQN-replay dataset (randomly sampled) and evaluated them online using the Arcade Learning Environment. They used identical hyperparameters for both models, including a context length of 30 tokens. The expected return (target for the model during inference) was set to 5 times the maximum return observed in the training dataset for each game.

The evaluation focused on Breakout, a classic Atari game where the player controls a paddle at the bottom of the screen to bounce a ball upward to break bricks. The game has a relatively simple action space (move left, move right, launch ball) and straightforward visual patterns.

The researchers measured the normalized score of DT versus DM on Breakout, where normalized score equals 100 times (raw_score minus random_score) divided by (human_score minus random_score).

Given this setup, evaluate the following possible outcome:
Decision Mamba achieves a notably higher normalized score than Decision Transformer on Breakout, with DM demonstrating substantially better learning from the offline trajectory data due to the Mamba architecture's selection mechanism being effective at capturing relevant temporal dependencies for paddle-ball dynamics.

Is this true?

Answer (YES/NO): YES